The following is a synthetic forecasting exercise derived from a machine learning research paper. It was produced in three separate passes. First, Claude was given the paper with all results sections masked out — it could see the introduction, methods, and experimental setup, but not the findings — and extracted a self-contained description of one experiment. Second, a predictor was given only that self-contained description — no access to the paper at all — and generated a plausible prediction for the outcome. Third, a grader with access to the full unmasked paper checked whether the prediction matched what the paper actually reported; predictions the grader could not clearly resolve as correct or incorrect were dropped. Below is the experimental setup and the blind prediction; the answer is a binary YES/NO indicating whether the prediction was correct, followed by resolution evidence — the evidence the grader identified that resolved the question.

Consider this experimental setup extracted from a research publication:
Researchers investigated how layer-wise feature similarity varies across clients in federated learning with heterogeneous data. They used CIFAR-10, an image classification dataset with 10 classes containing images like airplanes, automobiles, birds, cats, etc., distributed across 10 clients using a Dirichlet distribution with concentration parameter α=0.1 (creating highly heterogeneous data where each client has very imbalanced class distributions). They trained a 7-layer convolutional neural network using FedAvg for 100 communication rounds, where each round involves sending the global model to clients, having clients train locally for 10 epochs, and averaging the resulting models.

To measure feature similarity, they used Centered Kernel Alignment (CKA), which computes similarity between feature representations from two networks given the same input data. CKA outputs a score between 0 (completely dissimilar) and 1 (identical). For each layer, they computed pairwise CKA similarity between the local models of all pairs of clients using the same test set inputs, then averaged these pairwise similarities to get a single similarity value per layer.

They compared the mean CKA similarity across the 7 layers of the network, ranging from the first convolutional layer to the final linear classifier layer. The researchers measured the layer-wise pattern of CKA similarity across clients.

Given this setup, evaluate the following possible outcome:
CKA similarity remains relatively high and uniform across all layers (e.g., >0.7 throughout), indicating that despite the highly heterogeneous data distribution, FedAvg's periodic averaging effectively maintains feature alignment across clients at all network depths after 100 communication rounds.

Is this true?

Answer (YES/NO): NO